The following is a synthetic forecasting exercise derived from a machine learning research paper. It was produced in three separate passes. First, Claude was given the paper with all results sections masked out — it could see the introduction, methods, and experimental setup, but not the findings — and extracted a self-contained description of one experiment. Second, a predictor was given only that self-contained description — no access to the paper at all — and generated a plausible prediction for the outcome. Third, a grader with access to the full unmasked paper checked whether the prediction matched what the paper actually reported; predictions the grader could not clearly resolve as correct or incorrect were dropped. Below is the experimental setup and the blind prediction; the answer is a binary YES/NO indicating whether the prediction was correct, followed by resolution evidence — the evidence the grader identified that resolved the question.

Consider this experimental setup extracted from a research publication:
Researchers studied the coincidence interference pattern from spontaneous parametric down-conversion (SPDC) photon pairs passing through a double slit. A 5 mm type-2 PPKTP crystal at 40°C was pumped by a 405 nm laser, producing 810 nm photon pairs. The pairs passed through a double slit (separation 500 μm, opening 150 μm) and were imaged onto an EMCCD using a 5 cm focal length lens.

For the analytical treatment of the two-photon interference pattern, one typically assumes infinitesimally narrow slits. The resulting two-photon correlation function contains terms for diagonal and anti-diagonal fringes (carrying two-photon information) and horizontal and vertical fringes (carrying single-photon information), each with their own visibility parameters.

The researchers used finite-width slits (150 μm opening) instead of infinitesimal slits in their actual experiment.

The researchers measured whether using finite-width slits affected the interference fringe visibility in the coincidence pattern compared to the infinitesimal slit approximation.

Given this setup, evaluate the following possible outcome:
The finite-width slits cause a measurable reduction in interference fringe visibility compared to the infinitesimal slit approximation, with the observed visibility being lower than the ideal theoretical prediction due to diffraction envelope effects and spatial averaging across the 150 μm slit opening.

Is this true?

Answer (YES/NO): NO